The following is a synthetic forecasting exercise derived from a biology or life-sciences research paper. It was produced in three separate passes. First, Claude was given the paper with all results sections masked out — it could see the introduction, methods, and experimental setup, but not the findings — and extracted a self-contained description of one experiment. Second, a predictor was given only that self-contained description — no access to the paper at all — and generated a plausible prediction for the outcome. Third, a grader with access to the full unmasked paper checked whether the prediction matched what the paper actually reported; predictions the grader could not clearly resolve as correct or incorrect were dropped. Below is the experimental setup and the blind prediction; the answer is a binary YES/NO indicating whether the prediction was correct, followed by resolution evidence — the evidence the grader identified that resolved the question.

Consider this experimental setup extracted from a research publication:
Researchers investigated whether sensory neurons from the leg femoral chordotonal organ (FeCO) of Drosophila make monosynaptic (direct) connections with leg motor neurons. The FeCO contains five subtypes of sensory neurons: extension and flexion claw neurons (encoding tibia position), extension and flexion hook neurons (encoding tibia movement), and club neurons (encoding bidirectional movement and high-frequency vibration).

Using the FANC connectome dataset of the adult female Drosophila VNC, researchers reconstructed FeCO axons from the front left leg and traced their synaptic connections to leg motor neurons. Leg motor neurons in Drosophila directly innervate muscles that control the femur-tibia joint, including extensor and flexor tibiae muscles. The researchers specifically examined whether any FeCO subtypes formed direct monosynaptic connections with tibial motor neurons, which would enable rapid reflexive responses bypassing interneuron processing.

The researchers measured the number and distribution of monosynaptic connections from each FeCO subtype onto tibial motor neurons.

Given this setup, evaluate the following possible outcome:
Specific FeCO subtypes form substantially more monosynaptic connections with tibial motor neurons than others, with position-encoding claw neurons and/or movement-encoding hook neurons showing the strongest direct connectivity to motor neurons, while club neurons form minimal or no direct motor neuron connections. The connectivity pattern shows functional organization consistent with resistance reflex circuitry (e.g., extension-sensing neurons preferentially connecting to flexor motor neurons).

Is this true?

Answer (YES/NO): YES